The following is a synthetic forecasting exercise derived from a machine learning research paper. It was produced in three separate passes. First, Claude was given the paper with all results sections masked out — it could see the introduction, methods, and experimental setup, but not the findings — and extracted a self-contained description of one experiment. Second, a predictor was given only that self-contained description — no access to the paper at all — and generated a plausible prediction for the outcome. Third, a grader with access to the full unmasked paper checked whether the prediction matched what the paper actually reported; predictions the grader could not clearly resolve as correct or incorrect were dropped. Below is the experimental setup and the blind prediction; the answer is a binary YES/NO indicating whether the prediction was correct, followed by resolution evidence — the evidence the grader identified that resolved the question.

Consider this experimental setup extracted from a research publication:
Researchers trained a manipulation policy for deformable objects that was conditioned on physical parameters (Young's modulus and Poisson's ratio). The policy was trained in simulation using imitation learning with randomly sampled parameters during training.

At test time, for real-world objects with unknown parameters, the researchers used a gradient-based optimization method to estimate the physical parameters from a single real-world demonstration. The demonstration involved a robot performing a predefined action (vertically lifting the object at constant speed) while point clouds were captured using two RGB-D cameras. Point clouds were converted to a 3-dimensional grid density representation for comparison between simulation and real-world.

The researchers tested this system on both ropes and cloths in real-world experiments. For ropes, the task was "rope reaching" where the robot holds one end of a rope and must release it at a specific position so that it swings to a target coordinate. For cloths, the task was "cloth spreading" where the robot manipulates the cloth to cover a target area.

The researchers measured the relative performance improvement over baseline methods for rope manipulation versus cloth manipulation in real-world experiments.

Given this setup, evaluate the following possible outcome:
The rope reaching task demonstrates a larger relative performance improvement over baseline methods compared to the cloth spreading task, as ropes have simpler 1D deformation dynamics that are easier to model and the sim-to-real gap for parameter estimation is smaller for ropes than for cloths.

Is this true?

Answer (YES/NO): NO